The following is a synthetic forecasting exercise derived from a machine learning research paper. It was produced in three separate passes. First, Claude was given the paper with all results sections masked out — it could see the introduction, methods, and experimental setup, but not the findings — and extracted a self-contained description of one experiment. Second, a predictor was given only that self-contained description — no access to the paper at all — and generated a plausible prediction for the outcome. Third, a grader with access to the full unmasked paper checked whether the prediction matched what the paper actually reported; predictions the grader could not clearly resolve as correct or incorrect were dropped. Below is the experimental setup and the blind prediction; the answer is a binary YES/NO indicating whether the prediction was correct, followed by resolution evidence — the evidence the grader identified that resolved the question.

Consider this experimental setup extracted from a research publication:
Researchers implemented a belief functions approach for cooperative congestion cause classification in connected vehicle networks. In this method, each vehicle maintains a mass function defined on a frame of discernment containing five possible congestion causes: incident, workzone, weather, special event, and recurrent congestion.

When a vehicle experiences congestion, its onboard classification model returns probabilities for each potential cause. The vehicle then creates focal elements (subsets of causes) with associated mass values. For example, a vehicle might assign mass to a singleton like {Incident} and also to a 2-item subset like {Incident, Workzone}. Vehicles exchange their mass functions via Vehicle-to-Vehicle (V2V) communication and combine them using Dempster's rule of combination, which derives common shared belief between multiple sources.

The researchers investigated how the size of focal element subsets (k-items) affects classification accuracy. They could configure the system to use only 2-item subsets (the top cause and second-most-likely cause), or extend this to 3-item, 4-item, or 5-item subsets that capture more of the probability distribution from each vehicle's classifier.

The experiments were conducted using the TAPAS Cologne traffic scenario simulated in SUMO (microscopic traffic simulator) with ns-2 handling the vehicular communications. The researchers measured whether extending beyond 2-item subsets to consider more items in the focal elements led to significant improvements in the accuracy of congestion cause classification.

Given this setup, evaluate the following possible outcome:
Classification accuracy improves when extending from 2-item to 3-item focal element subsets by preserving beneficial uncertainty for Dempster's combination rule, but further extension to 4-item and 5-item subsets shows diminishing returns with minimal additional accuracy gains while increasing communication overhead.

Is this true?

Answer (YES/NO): NO